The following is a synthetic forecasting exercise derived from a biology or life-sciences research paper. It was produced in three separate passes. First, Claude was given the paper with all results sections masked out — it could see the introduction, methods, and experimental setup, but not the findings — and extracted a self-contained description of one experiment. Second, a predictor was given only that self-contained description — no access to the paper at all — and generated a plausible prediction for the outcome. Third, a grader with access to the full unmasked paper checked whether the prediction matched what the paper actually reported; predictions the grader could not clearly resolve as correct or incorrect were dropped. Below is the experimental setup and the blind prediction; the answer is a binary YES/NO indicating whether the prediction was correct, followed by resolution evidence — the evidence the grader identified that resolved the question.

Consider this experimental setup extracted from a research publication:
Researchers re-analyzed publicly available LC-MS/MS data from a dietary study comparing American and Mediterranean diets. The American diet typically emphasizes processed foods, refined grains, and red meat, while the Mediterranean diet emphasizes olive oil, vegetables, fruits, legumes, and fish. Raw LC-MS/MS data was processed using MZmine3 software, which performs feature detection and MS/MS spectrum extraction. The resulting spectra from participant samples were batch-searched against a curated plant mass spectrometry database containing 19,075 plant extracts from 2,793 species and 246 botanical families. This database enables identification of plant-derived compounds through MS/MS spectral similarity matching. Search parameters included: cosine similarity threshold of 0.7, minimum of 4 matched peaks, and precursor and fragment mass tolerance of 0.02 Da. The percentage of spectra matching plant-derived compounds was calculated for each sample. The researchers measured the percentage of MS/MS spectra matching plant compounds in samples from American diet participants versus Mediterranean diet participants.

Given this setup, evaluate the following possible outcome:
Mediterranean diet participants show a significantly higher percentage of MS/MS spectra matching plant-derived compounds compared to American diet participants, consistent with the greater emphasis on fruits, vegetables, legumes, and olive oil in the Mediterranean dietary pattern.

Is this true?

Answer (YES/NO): YES